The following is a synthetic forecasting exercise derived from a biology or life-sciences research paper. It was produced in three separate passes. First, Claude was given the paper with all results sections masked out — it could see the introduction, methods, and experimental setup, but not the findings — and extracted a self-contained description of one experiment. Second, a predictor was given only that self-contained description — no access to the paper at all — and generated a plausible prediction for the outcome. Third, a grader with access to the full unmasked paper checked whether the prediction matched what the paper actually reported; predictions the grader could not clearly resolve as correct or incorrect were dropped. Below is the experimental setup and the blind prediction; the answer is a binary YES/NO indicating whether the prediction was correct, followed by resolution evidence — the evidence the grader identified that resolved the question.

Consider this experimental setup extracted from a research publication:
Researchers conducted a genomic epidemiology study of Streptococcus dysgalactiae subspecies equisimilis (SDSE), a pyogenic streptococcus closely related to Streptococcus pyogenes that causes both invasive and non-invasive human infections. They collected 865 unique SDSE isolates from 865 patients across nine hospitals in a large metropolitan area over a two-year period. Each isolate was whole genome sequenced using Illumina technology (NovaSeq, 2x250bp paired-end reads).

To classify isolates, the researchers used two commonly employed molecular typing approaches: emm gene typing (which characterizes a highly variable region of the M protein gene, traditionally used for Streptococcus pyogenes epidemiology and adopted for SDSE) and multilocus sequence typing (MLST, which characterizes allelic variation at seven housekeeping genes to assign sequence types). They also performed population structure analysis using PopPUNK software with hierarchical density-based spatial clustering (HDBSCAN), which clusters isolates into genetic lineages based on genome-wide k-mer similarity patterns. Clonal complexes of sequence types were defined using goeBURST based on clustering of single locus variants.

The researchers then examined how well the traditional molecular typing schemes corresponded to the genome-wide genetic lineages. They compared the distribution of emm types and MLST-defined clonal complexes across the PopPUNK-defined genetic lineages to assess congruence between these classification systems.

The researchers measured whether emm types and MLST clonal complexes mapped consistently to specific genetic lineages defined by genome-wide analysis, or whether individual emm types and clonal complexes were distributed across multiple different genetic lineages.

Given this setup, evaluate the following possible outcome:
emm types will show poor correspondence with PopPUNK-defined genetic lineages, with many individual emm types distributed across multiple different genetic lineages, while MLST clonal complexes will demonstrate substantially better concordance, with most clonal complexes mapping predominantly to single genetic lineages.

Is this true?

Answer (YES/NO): YES